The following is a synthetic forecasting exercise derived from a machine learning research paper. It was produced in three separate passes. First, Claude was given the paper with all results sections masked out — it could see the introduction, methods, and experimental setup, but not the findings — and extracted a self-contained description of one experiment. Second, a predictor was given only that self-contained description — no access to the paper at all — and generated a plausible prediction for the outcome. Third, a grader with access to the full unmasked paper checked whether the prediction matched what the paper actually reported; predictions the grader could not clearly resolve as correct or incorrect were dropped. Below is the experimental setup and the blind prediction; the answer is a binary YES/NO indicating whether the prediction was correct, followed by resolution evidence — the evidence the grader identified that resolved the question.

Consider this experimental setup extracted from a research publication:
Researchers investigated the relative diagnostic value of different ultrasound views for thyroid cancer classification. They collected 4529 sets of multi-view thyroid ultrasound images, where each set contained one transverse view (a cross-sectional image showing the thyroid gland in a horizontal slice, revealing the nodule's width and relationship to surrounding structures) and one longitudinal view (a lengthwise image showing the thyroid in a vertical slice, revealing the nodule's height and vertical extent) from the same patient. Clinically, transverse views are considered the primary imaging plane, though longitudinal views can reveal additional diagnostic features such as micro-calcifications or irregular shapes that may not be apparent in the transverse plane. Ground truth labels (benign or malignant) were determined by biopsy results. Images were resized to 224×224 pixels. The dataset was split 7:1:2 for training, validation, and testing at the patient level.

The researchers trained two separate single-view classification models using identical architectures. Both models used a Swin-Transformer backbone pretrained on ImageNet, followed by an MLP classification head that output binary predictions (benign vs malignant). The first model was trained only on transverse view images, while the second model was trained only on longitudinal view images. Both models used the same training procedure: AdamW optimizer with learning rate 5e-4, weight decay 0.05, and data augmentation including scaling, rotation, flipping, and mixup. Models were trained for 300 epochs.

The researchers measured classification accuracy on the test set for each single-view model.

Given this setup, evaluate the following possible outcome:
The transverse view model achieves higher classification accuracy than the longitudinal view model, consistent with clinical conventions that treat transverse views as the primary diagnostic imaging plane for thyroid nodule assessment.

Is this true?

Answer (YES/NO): NO